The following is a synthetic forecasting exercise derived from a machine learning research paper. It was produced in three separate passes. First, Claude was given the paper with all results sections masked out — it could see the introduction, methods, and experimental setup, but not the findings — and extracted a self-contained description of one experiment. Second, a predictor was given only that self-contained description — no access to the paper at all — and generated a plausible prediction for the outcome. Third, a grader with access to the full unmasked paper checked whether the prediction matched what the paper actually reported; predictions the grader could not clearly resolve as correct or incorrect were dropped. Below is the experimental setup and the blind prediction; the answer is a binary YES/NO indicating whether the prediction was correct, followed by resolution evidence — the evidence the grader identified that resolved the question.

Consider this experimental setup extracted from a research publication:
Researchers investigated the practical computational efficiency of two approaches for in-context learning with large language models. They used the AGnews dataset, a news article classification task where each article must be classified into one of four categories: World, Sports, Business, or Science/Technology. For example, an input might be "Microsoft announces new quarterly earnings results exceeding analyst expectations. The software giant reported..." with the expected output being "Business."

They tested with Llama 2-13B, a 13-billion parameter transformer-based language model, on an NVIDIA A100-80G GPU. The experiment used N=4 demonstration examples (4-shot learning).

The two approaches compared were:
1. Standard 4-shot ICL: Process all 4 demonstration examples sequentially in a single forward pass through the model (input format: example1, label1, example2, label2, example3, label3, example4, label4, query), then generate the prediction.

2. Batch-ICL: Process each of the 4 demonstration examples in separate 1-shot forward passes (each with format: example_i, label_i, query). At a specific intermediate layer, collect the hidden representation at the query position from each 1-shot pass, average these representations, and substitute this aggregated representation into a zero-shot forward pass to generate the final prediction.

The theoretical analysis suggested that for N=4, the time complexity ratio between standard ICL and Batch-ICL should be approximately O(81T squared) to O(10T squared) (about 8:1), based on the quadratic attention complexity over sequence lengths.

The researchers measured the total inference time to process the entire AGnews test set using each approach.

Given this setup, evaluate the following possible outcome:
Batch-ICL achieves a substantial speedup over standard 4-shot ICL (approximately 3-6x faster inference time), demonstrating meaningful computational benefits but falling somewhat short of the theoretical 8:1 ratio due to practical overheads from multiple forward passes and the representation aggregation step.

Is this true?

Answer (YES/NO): NO